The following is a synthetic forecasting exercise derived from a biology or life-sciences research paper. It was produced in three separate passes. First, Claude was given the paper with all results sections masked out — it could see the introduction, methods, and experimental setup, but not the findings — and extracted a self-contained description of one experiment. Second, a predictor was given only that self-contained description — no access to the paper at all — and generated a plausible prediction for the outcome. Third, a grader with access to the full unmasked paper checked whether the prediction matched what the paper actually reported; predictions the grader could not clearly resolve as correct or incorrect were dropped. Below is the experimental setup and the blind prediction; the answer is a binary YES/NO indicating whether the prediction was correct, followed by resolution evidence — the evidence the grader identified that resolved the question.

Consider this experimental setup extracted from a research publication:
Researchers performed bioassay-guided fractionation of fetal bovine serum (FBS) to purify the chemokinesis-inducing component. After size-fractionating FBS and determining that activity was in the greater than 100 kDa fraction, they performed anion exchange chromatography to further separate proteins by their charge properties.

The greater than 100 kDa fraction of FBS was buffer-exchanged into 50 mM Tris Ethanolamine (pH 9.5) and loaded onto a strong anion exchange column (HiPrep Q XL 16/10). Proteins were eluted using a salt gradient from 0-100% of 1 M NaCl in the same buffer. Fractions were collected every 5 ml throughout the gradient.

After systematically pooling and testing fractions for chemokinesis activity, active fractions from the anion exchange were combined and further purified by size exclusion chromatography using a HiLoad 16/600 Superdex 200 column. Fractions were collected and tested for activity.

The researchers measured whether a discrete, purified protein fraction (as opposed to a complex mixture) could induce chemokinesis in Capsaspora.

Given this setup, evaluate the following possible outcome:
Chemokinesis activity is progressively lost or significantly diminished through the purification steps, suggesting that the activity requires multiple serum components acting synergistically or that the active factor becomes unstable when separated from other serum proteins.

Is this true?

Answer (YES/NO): NO